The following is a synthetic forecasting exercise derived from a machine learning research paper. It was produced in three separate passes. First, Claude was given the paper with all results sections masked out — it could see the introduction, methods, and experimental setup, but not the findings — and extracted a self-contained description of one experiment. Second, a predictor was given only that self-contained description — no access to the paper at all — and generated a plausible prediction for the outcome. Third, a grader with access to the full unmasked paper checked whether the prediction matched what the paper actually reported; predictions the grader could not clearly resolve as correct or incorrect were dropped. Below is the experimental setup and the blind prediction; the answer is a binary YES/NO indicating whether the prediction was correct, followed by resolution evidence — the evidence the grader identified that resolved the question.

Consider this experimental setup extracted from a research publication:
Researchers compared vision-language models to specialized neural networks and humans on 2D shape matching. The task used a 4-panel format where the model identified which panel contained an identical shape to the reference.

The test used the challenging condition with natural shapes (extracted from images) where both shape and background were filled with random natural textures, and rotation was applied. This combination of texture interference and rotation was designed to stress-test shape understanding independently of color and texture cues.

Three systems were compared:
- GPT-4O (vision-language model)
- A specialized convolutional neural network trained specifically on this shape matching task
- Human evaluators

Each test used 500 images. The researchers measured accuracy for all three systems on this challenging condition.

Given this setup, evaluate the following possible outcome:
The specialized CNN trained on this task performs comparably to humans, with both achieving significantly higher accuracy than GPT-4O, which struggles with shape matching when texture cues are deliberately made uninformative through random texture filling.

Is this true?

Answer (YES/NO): YES